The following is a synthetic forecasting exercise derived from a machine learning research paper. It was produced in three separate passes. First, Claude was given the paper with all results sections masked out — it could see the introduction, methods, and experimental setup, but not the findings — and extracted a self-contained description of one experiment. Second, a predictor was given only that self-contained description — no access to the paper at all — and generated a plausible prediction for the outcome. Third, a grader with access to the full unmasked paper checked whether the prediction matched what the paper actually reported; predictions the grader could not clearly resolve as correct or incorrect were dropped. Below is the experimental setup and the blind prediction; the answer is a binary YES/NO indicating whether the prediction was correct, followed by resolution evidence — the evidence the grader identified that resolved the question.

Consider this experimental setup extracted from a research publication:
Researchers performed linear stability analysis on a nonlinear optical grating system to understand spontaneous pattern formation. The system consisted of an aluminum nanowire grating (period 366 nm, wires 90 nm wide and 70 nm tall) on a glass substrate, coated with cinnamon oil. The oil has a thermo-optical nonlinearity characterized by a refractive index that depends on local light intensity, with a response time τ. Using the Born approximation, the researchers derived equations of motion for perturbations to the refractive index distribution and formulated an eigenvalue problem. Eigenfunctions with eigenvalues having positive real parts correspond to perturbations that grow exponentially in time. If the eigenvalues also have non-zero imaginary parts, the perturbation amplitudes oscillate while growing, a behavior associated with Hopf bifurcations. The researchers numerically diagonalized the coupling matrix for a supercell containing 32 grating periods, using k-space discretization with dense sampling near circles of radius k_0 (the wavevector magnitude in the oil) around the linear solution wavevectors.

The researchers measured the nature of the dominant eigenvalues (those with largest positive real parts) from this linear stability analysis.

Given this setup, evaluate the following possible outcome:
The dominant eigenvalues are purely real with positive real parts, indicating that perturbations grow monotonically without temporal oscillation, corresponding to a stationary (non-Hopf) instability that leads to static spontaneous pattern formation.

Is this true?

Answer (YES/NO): NO